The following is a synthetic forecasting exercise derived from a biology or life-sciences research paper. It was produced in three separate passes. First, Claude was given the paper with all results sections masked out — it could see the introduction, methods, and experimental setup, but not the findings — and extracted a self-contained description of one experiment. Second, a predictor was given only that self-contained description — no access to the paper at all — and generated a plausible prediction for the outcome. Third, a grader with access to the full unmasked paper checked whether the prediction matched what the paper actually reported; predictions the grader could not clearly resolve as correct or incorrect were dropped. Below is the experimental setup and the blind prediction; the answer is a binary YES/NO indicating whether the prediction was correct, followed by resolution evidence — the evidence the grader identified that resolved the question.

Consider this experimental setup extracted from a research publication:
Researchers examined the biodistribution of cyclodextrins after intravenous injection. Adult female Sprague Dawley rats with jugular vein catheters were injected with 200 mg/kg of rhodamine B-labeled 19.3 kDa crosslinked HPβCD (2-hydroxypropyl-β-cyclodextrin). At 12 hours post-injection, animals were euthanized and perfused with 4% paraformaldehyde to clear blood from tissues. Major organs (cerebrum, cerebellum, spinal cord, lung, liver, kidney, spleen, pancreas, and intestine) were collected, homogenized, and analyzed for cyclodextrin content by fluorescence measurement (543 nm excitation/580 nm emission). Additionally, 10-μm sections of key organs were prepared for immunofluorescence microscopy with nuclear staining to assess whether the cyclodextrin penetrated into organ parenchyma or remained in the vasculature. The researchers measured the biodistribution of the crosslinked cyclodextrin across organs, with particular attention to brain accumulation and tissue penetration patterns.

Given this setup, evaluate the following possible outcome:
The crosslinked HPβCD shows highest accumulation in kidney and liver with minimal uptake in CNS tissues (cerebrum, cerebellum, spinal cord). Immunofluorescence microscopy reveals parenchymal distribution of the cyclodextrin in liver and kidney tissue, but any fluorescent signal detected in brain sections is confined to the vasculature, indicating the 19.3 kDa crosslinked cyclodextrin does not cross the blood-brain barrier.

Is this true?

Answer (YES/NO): NO